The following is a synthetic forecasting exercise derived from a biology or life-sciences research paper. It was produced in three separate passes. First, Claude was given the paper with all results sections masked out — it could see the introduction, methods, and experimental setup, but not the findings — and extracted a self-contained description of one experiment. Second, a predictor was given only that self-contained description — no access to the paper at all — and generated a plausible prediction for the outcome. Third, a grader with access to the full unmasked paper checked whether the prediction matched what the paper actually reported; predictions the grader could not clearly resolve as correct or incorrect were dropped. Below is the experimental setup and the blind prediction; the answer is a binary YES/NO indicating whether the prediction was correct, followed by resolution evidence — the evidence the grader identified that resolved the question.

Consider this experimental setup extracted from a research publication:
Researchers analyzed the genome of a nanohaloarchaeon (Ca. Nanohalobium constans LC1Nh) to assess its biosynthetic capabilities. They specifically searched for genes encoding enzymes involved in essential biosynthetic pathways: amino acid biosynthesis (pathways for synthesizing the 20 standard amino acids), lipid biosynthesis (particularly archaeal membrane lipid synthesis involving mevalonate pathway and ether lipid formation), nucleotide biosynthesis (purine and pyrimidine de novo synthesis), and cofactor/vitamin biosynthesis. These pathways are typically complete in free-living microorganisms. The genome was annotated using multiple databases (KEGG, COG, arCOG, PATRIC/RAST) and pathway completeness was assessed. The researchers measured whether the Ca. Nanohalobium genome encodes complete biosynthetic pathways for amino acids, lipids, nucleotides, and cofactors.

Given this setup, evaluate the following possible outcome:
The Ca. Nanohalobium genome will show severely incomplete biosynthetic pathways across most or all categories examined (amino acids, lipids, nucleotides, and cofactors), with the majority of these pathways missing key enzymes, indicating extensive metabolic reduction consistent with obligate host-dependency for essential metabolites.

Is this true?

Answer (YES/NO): YES